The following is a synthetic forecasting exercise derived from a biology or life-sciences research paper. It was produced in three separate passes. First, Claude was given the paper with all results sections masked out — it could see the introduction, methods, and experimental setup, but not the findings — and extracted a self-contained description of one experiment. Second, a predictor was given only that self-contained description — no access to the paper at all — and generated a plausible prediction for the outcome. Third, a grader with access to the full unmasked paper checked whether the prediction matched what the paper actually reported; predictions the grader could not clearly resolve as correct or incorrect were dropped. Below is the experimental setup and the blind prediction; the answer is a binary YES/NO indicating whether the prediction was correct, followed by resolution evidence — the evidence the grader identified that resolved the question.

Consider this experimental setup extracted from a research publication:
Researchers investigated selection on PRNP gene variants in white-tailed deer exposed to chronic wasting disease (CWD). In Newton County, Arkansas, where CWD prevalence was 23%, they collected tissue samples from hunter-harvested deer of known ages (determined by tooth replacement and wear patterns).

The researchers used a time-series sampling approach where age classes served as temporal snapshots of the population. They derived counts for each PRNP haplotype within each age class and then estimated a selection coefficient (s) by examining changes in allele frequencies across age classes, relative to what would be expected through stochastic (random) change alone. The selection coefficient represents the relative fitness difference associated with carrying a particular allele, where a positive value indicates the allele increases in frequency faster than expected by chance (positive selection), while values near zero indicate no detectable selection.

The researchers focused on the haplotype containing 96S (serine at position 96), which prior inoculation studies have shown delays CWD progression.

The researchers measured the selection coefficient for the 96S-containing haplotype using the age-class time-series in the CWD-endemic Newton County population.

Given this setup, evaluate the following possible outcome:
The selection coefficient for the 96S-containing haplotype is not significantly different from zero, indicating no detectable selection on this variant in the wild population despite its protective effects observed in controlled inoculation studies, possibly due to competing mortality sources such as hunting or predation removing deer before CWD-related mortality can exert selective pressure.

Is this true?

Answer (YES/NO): NO